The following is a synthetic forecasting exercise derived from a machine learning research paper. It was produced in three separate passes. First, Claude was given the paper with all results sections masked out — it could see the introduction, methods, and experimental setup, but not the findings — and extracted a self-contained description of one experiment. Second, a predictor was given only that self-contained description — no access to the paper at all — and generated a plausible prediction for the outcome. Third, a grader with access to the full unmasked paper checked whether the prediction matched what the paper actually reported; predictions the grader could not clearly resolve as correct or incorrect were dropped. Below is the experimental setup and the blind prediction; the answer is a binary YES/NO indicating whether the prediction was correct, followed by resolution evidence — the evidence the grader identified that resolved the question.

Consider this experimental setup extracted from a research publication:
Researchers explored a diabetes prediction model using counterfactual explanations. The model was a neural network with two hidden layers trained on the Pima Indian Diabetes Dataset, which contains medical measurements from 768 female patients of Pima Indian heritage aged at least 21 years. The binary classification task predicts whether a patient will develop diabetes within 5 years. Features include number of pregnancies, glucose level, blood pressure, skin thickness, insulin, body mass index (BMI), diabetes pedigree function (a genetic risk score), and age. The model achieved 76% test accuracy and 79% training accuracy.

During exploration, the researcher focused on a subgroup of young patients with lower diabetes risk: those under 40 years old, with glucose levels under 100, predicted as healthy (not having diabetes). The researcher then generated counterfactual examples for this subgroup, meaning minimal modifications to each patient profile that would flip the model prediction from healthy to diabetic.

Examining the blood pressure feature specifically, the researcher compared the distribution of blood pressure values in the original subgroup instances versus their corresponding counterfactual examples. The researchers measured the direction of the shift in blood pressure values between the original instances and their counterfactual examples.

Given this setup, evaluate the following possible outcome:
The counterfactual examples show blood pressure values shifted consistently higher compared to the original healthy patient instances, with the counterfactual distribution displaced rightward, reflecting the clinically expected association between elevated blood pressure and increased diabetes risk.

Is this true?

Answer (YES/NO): NO